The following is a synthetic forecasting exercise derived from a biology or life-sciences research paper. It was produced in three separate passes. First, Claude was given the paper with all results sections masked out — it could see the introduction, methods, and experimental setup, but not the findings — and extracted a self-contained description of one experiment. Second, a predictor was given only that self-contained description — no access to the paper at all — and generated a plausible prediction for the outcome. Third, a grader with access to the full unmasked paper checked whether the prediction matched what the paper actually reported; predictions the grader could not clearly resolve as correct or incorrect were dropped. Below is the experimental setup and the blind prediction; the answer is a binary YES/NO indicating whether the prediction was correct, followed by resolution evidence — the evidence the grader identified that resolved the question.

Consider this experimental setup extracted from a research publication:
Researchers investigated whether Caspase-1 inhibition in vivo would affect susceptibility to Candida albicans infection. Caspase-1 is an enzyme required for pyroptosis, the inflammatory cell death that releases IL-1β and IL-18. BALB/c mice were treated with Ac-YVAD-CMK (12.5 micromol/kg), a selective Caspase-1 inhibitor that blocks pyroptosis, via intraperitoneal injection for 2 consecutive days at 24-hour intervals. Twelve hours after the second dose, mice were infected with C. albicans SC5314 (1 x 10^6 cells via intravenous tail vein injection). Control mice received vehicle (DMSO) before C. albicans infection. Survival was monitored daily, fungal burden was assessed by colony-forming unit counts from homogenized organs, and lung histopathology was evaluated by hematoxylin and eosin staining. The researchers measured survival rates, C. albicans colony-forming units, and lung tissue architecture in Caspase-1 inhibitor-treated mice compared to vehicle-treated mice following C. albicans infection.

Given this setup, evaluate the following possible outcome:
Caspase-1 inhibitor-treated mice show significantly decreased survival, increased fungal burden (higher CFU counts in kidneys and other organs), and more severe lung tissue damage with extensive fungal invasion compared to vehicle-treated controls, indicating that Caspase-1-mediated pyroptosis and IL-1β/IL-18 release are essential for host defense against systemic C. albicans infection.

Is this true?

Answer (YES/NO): NO